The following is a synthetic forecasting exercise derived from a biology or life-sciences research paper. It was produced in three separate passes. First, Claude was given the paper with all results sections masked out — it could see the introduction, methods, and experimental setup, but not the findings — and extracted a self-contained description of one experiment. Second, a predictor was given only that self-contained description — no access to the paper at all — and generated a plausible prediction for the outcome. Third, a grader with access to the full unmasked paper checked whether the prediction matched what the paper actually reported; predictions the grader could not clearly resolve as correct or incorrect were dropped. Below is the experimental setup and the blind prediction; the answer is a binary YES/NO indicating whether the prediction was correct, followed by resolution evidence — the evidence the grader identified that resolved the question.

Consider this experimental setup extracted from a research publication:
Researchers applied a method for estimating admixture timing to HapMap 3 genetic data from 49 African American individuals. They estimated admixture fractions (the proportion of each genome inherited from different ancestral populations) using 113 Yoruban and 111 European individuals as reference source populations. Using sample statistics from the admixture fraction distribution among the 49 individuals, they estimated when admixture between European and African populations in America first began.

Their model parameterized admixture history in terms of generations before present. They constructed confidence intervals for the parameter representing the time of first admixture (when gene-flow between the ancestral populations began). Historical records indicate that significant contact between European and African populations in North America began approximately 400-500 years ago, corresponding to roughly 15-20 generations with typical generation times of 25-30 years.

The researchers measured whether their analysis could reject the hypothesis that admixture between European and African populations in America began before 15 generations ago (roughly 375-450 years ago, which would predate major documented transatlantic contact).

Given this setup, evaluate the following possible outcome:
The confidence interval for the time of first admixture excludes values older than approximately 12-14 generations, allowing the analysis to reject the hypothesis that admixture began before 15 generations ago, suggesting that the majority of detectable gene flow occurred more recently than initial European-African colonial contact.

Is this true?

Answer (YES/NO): YES